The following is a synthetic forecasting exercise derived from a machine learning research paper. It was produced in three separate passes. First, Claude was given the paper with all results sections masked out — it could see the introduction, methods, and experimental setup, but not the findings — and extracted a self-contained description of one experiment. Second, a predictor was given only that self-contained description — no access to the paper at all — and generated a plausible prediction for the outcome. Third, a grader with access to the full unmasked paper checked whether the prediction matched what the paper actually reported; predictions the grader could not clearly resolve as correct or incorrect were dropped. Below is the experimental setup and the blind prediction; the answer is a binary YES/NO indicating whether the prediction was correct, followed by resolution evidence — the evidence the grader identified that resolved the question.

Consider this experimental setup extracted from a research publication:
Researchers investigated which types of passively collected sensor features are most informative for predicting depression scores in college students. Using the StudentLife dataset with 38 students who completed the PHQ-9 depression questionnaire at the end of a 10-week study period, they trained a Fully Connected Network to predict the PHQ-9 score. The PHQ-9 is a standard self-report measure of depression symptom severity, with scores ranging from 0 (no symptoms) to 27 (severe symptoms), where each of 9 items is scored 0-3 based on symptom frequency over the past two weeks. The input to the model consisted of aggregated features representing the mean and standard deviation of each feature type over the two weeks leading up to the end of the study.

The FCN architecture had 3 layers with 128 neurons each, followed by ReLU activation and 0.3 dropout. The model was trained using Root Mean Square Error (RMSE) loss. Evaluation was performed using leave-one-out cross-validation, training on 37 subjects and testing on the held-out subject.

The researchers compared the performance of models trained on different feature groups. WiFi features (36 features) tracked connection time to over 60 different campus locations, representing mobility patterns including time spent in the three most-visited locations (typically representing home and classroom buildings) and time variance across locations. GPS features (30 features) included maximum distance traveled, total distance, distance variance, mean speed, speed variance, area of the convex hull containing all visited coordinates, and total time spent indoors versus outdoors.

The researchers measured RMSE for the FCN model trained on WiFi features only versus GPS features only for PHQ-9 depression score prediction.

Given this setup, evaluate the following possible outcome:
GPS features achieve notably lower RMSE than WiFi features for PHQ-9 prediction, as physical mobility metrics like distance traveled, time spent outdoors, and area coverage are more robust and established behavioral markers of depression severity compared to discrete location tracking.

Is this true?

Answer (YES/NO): NO